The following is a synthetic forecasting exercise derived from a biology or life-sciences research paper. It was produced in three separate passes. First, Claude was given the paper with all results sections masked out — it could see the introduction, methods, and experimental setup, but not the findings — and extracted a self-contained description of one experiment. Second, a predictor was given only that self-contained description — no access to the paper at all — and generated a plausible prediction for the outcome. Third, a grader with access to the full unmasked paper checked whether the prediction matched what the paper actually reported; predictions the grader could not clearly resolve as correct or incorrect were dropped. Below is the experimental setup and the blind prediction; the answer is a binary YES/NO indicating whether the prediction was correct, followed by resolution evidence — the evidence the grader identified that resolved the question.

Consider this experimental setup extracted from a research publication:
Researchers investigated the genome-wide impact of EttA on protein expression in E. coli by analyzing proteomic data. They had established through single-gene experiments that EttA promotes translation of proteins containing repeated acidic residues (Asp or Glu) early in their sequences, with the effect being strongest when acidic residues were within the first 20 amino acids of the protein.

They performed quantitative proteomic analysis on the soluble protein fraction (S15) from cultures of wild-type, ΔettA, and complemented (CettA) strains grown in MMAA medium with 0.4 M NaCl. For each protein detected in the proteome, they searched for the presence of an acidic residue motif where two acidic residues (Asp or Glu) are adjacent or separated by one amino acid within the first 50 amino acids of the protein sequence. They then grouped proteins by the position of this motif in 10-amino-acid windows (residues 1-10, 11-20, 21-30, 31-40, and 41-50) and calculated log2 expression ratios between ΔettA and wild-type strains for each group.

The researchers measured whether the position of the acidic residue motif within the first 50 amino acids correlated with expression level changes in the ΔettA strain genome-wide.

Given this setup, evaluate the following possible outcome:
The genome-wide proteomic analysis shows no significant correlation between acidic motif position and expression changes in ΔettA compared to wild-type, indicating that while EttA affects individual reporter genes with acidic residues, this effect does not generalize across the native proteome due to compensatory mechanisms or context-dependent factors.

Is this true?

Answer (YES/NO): NO